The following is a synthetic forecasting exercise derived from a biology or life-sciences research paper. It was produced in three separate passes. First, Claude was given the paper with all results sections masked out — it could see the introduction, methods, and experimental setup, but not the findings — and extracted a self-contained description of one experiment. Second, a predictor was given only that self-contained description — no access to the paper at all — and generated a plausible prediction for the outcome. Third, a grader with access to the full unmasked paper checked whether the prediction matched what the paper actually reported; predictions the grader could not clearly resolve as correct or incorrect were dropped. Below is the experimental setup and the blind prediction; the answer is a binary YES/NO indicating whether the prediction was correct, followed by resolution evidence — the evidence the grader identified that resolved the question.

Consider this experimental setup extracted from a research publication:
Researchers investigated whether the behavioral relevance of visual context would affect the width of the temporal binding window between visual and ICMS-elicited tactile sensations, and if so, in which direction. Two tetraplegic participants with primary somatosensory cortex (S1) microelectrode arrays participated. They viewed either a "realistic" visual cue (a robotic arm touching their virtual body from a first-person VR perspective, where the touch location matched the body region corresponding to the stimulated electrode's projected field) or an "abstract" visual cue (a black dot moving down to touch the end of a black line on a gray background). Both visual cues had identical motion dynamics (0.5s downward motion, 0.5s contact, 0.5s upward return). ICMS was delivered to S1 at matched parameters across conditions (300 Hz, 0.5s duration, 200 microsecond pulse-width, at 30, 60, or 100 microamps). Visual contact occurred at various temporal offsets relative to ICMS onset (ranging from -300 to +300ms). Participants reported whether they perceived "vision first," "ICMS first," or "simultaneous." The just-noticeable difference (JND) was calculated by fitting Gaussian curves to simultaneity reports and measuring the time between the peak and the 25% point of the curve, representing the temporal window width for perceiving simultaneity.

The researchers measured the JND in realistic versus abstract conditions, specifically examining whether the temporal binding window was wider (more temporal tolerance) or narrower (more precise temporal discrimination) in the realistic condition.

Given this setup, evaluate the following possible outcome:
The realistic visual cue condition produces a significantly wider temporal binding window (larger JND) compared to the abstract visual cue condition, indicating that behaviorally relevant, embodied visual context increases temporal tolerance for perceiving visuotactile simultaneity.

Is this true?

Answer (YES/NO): NO